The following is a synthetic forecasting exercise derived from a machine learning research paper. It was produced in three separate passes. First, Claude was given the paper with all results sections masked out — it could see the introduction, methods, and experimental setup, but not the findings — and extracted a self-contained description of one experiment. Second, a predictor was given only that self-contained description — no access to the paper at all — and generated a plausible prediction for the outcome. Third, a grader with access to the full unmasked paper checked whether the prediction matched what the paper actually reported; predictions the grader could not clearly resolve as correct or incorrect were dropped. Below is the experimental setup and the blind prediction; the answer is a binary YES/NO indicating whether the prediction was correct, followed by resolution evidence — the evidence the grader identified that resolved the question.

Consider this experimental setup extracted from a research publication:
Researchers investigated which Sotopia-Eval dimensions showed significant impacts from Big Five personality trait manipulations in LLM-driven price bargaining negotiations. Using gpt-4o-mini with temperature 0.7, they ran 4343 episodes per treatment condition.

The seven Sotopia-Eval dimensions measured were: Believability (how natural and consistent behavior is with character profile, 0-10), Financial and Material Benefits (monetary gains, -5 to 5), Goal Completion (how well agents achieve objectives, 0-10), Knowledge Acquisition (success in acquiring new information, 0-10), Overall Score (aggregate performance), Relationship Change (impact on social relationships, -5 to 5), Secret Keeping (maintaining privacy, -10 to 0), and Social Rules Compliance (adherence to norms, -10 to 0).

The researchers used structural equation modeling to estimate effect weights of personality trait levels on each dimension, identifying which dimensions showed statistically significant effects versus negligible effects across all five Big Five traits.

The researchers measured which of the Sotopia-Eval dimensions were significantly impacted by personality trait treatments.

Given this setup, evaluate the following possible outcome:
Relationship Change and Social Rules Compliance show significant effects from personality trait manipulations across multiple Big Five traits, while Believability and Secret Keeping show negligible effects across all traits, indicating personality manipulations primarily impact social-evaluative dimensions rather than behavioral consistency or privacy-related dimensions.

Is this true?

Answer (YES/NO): NO